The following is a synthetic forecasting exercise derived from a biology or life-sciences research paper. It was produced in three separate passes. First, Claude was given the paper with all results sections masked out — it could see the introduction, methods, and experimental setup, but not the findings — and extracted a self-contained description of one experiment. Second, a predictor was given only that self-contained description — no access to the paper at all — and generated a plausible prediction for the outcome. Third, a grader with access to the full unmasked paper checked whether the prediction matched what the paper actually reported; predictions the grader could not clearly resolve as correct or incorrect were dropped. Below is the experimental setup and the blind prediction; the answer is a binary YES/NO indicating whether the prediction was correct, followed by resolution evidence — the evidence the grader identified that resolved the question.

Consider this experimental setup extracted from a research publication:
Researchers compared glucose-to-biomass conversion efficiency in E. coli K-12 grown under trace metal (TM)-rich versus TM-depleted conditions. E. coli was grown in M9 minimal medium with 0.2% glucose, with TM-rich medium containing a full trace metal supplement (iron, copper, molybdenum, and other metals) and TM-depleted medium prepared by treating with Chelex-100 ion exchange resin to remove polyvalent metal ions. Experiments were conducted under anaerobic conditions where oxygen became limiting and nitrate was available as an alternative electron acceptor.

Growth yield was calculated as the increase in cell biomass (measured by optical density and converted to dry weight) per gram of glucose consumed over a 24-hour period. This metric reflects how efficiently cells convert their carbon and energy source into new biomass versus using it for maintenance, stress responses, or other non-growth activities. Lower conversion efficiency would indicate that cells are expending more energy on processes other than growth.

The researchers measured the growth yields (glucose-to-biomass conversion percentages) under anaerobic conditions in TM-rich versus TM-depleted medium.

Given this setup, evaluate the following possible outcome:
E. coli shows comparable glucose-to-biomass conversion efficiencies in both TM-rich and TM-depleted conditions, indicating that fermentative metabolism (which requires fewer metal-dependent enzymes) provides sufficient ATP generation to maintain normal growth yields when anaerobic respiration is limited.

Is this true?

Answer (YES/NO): NO